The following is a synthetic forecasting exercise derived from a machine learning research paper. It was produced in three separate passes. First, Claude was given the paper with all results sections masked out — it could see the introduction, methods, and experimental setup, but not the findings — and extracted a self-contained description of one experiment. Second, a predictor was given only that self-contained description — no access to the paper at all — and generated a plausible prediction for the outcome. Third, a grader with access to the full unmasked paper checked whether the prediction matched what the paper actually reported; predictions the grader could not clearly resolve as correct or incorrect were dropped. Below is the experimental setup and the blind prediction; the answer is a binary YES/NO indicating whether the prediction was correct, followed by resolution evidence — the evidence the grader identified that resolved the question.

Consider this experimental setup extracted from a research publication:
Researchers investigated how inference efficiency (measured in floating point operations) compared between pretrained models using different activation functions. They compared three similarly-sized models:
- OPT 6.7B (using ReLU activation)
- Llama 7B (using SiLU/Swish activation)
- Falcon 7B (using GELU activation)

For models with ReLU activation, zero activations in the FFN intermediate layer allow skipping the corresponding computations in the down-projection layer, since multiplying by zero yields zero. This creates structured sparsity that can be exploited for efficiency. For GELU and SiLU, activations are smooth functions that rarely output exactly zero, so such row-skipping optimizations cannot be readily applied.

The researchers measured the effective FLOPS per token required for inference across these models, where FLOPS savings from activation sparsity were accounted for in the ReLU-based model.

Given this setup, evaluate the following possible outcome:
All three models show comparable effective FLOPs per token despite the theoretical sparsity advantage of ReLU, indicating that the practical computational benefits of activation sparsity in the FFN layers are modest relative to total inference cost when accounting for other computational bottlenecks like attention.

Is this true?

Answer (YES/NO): NO